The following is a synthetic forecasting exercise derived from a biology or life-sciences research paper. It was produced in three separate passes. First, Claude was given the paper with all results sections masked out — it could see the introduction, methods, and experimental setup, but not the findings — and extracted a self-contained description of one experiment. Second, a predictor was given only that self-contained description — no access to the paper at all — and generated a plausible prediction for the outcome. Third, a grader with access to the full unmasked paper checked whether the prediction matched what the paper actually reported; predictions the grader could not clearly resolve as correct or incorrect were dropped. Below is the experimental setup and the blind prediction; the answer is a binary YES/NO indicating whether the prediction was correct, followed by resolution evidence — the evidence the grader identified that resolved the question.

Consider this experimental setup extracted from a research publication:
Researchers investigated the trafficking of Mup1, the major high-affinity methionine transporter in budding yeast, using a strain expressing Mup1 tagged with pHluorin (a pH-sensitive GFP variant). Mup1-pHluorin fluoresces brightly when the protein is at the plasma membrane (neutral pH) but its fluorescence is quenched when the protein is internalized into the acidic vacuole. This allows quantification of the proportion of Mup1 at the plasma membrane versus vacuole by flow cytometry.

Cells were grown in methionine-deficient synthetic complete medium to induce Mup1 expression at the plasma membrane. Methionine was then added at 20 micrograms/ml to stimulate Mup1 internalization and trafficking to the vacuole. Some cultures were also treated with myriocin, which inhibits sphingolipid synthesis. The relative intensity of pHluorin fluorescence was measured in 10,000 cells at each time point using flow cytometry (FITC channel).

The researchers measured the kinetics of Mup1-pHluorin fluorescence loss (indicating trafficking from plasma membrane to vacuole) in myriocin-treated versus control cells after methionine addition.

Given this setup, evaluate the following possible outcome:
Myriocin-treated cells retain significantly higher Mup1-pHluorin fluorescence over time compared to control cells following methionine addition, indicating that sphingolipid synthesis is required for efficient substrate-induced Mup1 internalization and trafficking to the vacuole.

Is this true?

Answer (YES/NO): NO